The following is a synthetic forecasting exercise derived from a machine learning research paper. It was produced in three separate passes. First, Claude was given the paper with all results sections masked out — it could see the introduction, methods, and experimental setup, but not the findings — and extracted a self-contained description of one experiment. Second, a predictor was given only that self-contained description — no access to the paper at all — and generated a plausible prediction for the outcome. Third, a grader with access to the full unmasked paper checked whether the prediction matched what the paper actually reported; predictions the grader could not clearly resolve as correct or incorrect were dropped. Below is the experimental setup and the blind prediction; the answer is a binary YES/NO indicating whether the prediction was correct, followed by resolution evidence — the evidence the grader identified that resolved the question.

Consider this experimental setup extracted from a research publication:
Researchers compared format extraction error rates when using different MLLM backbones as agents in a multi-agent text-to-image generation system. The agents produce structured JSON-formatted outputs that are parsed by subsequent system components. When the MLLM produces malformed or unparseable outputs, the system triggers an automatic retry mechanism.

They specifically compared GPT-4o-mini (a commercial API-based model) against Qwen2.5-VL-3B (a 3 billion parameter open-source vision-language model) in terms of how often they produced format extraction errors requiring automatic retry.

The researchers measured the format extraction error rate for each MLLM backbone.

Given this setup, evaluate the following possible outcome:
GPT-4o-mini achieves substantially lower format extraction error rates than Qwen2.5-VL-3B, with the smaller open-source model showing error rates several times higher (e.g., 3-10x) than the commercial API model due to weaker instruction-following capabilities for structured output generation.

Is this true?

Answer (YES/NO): YES